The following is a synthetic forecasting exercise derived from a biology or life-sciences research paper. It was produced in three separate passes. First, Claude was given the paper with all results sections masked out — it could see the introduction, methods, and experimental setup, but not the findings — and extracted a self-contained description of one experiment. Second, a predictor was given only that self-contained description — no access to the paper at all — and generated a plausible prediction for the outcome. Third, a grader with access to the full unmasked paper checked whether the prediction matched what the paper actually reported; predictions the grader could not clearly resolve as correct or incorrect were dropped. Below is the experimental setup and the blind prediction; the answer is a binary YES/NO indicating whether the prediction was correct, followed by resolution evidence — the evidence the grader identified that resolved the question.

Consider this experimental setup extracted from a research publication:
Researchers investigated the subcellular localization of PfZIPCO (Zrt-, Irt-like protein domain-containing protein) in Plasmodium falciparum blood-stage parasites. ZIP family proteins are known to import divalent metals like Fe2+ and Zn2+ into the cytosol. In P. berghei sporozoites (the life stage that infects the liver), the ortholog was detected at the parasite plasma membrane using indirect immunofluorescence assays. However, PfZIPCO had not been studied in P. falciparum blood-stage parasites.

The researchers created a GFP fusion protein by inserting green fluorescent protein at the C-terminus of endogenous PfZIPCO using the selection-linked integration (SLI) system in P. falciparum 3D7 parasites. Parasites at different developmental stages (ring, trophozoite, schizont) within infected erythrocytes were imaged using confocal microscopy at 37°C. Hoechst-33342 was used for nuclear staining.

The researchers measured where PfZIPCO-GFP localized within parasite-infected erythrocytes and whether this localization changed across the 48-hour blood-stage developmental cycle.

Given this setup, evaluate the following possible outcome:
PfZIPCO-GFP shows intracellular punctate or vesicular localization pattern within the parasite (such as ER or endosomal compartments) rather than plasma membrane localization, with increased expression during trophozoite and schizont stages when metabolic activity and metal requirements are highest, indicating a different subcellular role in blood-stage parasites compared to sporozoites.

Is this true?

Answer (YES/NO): YES